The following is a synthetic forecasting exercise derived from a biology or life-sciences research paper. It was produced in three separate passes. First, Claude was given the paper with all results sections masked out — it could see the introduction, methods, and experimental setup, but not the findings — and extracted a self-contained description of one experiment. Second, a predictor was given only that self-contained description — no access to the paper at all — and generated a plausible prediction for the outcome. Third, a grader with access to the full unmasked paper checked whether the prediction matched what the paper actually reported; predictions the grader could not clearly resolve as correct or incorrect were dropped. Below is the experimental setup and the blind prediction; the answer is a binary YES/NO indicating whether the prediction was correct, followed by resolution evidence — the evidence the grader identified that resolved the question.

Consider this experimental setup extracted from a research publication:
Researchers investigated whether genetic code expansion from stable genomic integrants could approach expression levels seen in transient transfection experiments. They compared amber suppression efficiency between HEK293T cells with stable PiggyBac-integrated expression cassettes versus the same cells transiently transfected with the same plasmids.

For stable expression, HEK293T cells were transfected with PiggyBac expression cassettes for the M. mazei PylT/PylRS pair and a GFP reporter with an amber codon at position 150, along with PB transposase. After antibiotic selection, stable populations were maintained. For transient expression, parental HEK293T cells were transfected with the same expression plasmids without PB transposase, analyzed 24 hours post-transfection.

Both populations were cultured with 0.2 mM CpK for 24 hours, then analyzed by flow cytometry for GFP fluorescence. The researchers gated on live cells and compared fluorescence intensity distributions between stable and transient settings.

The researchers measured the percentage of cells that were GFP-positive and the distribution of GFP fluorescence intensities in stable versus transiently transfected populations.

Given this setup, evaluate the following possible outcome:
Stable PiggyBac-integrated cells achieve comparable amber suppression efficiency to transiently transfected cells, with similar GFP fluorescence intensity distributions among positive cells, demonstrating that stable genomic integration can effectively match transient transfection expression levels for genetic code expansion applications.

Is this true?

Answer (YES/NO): NO